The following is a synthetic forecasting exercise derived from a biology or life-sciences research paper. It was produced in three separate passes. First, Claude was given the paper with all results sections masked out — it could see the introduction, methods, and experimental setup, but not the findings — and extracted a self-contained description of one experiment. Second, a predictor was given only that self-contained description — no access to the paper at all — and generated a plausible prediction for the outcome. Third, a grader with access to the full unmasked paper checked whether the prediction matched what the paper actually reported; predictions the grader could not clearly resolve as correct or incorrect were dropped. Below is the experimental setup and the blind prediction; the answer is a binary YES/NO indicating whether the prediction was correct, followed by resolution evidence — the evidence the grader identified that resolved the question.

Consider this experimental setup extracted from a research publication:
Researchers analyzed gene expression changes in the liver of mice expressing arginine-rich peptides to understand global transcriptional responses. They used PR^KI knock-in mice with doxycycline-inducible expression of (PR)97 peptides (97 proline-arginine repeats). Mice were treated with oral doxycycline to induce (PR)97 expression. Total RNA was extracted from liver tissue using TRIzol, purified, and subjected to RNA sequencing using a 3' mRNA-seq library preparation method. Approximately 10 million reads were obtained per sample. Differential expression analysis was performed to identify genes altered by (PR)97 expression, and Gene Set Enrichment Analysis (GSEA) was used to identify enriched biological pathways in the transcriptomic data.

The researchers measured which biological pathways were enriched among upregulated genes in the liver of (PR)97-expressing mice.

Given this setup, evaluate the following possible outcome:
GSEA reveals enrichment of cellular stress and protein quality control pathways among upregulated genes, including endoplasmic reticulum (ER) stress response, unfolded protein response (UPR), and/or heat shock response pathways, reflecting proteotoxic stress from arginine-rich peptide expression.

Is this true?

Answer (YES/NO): NO